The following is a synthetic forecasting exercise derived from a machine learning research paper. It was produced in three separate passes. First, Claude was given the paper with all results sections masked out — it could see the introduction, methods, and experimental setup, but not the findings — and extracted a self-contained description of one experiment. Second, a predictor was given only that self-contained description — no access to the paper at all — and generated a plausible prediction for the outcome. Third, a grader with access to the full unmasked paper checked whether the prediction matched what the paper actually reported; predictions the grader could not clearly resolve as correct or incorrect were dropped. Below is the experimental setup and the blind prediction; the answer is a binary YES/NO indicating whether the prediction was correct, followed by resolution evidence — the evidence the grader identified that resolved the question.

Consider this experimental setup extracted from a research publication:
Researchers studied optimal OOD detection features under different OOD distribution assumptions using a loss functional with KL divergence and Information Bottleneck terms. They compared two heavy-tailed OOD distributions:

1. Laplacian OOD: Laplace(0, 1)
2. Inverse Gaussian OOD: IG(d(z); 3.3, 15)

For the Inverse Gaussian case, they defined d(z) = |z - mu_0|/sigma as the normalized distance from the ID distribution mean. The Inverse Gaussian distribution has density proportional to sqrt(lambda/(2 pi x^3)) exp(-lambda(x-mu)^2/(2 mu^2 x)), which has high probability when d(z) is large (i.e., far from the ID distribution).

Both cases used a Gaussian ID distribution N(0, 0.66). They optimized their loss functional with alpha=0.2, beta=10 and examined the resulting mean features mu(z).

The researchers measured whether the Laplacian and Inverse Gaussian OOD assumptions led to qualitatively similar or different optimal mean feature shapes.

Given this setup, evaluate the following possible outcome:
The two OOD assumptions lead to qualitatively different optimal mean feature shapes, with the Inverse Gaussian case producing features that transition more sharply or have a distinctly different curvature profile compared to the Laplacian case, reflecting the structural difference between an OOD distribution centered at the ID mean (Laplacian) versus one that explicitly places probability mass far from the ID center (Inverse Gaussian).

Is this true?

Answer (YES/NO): NO